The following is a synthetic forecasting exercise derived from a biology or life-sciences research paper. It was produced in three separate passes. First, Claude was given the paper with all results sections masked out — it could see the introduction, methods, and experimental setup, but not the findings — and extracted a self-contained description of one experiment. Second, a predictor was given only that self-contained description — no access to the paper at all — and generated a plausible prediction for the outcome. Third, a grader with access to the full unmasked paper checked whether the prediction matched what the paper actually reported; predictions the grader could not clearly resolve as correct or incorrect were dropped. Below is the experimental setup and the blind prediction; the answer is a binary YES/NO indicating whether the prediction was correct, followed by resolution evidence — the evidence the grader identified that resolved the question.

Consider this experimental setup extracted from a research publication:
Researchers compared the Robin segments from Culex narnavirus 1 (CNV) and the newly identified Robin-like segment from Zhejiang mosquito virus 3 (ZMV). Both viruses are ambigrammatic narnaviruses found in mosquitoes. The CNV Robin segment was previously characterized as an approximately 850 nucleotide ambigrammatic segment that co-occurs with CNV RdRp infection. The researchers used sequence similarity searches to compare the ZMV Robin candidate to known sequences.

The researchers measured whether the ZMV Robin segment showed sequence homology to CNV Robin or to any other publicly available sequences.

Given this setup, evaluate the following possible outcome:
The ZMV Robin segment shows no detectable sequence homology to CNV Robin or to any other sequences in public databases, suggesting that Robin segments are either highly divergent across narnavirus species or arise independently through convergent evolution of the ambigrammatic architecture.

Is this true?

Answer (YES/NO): YES